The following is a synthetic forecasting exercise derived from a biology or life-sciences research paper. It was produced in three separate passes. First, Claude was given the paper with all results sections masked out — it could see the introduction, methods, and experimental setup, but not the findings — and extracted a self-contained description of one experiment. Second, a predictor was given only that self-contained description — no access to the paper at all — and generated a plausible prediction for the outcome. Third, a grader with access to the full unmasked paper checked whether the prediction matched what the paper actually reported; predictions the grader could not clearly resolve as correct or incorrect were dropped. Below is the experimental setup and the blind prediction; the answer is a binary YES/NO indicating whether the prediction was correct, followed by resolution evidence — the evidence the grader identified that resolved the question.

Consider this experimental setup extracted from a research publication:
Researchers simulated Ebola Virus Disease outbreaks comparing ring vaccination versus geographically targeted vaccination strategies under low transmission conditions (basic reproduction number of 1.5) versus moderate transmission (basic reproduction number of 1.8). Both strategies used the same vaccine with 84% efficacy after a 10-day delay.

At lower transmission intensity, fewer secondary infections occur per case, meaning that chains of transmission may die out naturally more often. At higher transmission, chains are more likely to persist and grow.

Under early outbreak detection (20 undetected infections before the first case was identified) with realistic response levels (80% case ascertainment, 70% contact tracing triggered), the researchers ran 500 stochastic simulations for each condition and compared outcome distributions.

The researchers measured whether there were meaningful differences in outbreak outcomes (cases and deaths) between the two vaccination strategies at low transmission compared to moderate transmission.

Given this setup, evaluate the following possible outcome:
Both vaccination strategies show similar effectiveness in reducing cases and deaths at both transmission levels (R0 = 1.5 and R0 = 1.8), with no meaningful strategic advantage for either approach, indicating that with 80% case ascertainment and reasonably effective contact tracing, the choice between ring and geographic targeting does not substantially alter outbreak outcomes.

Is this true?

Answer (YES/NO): YES